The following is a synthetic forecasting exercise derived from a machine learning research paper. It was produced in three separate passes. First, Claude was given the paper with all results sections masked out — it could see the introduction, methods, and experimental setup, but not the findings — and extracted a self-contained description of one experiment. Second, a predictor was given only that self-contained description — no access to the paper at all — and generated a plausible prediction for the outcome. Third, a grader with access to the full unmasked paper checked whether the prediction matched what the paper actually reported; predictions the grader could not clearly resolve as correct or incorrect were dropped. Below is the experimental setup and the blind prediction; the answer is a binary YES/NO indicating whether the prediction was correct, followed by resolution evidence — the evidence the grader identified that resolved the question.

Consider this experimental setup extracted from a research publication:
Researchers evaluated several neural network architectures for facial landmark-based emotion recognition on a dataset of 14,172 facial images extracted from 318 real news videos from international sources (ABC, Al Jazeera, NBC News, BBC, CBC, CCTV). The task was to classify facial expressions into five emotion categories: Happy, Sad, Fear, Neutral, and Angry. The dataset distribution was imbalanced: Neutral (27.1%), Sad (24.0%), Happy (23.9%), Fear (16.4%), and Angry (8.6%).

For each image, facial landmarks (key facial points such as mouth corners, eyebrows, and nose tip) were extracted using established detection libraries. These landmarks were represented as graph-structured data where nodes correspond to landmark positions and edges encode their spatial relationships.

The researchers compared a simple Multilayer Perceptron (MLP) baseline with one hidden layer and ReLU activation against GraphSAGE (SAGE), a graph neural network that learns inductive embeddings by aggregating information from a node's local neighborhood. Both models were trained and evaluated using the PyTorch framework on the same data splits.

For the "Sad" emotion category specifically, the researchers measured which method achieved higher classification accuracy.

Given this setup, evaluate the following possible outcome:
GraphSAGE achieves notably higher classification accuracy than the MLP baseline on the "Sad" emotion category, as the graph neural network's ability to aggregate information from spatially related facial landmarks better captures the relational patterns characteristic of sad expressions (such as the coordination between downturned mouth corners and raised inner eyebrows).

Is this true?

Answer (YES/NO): NO